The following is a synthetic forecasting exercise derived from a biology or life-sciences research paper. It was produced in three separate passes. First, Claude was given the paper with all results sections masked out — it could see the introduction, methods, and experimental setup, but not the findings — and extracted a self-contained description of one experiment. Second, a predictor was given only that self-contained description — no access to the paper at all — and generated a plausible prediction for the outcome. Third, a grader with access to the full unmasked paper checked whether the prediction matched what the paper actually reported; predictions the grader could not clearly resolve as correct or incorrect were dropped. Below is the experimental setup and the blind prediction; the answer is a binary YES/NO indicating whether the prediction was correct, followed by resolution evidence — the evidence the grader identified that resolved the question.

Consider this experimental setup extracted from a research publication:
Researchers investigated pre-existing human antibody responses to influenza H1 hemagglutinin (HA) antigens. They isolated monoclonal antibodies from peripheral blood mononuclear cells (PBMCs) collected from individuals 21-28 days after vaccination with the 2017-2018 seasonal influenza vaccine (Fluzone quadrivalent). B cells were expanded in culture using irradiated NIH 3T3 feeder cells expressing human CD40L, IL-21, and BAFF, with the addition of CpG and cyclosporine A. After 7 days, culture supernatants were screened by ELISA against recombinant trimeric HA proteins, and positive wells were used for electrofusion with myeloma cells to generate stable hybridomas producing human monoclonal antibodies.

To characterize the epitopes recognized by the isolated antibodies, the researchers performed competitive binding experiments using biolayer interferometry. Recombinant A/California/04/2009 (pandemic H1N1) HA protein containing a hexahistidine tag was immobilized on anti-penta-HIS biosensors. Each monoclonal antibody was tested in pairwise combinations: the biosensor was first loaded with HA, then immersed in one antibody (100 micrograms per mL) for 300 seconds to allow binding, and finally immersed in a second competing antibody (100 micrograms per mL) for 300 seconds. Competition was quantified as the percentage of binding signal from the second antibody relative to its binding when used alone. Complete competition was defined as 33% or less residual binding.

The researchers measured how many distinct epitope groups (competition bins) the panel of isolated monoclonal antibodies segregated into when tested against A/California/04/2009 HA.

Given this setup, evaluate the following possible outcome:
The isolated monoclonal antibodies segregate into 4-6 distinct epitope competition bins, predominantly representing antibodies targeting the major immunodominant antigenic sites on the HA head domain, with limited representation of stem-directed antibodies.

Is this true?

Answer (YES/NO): YES